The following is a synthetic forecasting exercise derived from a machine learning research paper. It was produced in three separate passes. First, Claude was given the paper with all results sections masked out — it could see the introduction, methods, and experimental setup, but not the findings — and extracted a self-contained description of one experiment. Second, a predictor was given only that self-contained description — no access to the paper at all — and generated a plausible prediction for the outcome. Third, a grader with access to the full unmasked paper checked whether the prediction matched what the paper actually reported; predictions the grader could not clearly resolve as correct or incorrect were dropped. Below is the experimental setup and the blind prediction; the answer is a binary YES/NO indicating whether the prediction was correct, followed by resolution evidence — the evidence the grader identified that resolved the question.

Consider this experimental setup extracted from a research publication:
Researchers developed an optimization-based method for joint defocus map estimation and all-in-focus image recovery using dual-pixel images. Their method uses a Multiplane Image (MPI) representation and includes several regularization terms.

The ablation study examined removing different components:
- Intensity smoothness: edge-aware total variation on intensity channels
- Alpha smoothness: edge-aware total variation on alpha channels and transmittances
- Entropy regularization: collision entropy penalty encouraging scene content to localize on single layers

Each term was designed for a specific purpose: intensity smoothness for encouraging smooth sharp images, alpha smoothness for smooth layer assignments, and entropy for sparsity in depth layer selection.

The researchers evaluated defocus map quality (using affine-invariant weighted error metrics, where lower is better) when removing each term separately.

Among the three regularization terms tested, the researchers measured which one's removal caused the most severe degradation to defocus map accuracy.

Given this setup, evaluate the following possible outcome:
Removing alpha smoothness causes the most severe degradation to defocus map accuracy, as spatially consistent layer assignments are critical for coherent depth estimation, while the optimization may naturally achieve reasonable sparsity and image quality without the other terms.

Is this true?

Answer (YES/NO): YES